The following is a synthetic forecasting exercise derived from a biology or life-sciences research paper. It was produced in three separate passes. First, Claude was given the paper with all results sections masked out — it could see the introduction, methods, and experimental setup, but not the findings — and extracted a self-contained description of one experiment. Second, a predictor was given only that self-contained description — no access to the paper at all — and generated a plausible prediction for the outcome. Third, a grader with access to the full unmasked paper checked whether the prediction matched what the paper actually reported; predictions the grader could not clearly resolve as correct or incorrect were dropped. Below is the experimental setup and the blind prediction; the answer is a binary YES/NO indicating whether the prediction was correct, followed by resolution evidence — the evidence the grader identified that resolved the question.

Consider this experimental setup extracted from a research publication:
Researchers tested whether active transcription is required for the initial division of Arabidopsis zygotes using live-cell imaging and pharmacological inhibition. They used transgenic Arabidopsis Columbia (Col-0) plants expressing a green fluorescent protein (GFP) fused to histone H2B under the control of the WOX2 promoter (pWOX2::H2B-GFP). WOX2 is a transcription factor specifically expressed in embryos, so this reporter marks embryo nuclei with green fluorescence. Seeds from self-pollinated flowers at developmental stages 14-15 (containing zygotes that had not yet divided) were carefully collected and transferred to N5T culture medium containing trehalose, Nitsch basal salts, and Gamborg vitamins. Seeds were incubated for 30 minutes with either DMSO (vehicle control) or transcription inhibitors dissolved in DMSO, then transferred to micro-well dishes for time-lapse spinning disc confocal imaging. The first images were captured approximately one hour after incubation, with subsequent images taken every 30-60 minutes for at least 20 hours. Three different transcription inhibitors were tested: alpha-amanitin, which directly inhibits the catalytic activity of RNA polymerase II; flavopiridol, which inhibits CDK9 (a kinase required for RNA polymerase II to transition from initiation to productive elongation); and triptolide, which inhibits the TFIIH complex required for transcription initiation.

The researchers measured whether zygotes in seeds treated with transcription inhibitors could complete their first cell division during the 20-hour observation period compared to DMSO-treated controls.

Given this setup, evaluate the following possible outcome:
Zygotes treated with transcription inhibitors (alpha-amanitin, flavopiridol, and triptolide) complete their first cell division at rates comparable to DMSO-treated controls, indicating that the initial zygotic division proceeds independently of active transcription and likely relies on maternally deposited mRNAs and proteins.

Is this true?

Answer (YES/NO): NO